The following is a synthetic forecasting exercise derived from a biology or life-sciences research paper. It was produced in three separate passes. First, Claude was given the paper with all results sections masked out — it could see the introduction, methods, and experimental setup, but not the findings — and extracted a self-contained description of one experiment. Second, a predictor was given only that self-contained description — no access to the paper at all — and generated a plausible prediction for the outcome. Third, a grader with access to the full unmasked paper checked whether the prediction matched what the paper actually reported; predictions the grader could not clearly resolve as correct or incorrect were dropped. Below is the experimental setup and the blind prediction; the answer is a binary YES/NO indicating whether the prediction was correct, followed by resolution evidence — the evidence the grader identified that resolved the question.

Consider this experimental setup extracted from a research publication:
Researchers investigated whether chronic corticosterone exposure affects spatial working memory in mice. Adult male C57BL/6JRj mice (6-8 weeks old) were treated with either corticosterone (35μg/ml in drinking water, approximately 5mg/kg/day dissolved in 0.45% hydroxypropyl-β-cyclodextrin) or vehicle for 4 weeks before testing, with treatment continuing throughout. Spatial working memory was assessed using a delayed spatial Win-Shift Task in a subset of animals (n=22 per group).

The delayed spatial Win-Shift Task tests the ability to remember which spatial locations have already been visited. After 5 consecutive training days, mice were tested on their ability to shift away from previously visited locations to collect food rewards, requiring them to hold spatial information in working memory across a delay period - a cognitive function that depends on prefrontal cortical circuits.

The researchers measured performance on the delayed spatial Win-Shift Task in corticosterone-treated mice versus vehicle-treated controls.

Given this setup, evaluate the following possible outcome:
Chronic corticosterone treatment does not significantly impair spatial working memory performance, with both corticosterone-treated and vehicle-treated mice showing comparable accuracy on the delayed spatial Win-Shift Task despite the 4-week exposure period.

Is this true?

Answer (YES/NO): YES